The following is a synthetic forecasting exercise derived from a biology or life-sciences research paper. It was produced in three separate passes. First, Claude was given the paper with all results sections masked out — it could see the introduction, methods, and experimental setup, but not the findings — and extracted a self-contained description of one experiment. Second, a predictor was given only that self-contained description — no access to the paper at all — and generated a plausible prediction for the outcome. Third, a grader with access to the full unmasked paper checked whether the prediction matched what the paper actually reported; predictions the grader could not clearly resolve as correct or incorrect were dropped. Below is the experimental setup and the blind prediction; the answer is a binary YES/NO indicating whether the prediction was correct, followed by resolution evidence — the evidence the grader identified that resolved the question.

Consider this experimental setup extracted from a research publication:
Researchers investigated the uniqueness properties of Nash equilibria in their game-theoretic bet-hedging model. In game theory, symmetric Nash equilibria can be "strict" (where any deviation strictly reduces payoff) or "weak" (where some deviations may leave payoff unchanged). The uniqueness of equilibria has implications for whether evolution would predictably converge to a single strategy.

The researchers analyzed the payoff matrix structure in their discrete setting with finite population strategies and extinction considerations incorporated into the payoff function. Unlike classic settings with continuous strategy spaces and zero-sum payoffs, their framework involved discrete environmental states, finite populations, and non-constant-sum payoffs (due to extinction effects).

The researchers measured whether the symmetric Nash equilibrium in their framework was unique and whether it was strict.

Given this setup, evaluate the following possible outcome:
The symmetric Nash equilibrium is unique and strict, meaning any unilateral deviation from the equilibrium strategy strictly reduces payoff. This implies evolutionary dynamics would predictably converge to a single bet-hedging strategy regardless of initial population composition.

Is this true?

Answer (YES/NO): YES